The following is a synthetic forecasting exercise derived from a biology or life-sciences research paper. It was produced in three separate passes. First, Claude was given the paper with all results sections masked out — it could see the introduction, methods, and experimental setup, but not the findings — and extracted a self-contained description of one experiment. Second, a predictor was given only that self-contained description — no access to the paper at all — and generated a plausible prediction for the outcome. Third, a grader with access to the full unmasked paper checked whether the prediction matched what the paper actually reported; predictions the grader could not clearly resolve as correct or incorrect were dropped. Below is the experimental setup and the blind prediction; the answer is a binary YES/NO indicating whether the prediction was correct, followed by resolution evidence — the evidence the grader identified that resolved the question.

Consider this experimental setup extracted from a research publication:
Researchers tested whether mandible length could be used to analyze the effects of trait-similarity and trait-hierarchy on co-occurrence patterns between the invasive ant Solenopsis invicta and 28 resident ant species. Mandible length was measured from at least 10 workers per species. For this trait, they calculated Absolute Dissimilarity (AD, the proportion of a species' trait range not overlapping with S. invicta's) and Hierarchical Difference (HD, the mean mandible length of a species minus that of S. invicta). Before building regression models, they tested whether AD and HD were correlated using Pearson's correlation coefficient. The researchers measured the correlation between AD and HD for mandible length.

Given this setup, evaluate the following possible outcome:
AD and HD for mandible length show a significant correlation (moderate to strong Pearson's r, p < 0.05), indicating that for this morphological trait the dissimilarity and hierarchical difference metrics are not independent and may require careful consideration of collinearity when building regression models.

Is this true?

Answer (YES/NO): YES